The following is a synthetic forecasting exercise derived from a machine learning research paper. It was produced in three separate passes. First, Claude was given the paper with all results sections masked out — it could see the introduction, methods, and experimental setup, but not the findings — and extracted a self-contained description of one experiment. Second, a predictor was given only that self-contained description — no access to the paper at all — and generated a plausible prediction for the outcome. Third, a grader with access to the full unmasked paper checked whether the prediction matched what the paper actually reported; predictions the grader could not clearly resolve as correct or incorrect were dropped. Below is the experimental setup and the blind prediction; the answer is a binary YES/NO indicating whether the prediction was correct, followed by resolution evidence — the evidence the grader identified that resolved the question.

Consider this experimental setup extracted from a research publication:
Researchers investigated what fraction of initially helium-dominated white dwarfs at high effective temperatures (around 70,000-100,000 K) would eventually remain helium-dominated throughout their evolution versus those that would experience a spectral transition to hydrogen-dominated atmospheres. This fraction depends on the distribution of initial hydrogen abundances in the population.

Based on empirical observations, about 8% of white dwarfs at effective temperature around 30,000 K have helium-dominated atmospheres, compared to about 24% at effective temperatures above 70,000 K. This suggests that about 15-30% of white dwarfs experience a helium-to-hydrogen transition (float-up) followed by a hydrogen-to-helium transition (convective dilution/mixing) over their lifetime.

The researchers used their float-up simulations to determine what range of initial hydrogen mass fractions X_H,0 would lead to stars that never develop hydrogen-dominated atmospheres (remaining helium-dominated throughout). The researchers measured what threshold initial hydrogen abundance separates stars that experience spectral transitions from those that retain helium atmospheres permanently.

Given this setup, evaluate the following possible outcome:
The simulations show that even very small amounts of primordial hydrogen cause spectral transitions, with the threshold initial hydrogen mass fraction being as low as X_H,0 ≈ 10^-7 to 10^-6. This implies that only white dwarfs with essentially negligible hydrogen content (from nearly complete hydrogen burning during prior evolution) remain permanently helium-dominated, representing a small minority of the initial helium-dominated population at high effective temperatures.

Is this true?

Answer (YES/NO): NO